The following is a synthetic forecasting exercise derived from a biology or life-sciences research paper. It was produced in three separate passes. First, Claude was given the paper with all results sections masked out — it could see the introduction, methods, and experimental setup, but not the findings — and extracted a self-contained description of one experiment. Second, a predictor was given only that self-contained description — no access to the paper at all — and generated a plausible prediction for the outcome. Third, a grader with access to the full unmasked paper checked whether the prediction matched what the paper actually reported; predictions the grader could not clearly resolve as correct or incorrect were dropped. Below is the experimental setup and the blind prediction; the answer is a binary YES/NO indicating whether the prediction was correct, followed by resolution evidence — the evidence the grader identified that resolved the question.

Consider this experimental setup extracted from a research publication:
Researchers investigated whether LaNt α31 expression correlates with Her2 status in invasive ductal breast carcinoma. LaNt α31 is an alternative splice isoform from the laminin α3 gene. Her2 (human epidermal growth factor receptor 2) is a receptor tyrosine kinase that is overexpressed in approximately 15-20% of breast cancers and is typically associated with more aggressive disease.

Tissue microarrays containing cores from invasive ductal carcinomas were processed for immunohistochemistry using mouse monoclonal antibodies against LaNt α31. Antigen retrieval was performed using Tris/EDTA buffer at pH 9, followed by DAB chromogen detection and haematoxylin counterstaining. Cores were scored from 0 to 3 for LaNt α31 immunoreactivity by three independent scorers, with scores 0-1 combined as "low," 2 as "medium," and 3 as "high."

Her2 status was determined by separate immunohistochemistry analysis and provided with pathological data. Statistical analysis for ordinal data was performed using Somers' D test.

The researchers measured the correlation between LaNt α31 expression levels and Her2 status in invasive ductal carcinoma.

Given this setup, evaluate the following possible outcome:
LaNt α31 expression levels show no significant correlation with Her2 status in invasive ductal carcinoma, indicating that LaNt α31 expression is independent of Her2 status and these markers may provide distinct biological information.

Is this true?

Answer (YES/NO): YES